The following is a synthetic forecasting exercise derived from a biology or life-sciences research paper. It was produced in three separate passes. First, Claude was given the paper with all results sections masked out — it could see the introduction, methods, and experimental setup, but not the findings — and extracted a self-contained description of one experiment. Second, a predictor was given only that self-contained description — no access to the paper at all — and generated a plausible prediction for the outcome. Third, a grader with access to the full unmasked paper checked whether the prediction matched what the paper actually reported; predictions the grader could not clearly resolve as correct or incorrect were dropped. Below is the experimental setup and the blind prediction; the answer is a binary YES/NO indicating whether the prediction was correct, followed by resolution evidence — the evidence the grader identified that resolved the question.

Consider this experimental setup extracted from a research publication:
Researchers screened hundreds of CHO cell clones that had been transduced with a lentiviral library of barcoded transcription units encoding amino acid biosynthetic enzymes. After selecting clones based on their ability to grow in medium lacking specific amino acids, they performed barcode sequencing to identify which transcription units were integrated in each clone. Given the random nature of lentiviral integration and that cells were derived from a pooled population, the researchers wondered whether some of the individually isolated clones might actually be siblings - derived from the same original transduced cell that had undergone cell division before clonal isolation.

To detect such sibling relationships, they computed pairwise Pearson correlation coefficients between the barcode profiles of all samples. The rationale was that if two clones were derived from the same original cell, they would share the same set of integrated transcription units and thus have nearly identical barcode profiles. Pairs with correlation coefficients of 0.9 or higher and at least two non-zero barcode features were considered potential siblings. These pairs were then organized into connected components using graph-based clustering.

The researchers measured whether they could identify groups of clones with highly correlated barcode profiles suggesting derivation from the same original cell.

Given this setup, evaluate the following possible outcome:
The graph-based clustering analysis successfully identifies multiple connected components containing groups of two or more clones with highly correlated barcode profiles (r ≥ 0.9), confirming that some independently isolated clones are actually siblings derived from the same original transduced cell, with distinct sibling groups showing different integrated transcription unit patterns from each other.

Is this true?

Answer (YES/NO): YES